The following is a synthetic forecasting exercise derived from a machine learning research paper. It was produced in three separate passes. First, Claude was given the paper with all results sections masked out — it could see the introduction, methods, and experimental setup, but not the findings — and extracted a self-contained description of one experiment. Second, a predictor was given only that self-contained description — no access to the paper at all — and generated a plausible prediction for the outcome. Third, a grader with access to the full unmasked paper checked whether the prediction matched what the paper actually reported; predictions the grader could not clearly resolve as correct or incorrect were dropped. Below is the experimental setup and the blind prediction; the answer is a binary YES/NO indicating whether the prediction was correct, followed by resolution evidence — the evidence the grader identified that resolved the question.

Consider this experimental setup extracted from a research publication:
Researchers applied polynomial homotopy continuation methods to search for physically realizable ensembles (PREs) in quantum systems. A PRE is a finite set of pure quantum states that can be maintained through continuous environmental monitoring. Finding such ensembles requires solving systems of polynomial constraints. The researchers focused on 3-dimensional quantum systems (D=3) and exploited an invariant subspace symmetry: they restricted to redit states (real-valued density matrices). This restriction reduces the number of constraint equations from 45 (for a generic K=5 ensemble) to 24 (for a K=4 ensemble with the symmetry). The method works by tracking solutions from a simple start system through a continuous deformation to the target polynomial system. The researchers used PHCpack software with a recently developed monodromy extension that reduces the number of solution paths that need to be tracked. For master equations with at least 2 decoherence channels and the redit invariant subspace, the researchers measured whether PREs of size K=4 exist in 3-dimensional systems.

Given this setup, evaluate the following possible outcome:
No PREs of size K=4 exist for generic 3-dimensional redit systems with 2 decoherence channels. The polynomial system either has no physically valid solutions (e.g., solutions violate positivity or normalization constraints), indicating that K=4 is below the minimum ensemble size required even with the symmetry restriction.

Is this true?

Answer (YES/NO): NO